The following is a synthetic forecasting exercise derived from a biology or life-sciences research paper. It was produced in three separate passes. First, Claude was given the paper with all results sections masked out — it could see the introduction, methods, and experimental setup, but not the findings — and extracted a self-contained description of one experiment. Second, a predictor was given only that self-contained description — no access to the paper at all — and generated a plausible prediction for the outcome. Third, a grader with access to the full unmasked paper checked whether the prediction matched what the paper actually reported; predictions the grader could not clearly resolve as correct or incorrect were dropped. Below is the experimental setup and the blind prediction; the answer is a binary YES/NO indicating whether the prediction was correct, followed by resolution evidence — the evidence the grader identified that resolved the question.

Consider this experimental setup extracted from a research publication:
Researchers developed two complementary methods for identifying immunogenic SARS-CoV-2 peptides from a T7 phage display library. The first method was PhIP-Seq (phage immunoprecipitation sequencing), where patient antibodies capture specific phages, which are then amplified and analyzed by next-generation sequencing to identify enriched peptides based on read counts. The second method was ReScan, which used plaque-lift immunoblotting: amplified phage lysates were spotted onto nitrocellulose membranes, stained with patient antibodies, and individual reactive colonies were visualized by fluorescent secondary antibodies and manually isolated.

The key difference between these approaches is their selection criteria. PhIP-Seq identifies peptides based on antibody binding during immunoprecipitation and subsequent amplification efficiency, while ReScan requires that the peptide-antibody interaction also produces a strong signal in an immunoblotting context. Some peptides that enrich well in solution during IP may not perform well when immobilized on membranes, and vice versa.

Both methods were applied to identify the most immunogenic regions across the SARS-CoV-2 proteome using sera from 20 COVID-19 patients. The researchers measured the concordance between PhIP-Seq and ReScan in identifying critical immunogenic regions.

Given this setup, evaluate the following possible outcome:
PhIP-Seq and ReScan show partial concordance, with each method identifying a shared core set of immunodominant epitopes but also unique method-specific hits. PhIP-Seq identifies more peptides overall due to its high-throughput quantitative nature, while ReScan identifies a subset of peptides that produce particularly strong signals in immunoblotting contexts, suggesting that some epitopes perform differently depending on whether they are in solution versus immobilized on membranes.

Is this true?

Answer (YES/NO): NO